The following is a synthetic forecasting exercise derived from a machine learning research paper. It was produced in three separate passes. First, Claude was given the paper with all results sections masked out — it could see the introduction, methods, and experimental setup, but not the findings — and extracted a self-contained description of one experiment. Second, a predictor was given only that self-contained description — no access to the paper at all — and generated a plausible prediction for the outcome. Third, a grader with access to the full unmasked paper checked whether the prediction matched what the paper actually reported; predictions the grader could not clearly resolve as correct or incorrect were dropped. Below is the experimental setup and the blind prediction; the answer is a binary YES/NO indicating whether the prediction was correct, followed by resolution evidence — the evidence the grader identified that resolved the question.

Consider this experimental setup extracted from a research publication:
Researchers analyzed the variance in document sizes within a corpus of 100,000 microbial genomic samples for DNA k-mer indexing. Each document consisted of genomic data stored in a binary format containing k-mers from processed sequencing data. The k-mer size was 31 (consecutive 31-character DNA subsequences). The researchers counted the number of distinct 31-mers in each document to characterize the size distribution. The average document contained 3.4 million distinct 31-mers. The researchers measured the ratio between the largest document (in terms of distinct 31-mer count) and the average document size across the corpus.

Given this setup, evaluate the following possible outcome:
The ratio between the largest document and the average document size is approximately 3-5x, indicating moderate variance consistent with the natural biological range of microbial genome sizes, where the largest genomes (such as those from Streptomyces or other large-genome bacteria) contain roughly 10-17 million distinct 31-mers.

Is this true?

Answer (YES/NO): NO